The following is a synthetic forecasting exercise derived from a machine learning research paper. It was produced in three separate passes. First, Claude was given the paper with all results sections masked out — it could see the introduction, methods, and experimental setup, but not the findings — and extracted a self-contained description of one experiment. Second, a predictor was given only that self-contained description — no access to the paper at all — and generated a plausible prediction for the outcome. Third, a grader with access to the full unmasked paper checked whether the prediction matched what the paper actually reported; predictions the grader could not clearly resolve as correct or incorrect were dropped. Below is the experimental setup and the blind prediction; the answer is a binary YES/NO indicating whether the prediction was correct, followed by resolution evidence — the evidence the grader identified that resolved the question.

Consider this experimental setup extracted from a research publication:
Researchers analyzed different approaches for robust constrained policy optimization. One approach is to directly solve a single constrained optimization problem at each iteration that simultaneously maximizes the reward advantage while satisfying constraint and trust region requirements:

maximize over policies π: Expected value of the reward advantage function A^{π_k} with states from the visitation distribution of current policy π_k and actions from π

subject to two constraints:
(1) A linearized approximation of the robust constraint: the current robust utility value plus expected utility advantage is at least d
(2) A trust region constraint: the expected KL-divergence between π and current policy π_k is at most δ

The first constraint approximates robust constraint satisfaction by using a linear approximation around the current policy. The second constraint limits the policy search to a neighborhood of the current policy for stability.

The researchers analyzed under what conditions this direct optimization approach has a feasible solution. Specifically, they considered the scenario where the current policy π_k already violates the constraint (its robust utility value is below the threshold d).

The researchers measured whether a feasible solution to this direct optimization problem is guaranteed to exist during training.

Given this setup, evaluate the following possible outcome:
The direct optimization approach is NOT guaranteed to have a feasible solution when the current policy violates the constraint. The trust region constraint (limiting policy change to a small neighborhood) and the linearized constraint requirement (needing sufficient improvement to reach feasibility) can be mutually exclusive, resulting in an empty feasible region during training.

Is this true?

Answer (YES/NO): YES